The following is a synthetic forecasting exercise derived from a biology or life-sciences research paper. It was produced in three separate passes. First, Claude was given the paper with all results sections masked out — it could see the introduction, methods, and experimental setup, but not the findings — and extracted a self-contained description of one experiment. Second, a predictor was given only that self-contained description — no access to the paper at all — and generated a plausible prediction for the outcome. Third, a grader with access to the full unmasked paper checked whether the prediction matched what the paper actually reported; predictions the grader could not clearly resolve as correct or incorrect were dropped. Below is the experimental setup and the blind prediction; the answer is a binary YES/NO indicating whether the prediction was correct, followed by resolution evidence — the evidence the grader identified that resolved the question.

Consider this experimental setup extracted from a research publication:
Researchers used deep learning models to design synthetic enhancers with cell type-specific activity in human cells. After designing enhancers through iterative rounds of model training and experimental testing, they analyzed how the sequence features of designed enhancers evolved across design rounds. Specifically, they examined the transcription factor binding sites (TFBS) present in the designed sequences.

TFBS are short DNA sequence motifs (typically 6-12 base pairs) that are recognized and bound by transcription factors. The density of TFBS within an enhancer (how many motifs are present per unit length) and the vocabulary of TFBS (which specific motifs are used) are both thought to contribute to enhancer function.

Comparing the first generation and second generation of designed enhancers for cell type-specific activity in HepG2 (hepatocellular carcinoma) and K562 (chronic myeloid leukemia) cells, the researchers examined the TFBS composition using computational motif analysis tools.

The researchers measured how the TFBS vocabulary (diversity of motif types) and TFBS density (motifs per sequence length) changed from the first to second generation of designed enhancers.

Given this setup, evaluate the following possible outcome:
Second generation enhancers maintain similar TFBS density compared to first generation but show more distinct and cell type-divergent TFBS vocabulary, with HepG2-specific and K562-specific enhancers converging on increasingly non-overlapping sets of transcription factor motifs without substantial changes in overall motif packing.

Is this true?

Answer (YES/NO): NO